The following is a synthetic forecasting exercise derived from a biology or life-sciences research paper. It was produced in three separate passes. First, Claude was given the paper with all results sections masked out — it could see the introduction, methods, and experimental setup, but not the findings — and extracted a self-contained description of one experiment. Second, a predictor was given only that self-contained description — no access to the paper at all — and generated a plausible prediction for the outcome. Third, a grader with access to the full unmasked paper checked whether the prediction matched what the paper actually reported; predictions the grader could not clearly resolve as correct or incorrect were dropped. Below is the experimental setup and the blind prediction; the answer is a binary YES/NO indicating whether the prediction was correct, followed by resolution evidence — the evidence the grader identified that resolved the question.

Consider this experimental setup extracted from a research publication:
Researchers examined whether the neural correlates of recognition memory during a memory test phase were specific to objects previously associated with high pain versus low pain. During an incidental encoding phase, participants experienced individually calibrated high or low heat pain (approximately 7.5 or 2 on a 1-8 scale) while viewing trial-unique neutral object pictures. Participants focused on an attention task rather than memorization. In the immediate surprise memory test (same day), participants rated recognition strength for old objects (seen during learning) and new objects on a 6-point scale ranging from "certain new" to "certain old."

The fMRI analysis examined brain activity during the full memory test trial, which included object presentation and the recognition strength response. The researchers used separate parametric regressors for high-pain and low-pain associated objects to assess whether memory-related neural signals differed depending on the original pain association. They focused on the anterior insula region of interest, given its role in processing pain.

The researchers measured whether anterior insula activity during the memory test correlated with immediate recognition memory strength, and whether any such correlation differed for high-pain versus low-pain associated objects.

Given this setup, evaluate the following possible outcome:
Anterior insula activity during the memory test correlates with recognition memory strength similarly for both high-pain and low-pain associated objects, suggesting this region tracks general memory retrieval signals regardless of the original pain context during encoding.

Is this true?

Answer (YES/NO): NO